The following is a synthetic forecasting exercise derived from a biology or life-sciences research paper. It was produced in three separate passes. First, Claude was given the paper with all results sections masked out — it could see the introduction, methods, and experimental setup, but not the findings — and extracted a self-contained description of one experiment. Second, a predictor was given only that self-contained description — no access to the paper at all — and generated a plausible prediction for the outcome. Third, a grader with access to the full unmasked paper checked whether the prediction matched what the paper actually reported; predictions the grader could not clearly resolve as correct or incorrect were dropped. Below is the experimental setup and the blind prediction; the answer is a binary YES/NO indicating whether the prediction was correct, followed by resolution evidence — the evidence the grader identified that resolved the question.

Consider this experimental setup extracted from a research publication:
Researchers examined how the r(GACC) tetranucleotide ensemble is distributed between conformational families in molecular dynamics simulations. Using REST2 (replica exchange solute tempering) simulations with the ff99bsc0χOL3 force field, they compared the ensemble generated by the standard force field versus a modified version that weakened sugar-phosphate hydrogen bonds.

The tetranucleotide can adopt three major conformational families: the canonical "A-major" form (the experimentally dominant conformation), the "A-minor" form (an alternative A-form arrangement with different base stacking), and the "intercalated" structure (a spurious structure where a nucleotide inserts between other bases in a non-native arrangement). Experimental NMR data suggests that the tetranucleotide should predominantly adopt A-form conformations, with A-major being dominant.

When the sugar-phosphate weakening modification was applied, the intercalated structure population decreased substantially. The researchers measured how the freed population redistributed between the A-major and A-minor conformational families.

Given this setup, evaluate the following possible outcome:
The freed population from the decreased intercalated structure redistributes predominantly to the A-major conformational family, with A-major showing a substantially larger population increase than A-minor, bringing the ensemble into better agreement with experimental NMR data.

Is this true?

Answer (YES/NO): YES